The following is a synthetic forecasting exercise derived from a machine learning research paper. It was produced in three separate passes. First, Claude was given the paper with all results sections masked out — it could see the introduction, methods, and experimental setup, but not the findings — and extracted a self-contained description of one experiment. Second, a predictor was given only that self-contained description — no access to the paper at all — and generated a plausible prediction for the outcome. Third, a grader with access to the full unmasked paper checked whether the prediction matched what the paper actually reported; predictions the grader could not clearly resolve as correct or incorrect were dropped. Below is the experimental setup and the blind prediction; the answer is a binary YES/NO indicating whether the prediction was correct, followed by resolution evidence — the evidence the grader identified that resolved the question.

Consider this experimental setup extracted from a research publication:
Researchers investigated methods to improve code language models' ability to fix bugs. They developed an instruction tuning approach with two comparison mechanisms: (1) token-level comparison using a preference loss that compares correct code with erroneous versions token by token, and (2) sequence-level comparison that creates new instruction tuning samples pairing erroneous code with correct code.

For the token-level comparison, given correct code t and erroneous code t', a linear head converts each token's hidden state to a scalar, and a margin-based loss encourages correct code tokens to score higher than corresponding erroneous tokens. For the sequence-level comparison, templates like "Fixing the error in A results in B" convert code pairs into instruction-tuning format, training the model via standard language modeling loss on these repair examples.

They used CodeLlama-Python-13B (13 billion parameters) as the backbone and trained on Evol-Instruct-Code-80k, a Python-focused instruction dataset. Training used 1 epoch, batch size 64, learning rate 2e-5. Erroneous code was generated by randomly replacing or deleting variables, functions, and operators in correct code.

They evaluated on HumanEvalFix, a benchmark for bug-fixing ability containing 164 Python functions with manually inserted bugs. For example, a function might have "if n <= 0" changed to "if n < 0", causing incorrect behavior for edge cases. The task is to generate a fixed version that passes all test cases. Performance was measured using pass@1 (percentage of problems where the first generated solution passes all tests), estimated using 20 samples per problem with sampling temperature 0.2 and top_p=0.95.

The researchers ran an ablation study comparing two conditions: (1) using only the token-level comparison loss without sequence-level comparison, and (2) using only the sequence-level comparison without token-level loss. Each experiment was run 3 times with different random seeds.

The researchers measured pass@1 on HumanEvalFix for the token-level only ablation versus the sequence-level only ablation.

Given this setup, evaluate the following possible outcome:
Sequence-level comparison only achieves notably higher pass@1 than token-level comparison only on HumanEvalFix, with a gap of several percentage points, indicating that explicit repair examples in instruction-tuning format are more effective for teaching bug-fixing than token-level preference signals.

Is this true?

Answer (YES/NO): NO